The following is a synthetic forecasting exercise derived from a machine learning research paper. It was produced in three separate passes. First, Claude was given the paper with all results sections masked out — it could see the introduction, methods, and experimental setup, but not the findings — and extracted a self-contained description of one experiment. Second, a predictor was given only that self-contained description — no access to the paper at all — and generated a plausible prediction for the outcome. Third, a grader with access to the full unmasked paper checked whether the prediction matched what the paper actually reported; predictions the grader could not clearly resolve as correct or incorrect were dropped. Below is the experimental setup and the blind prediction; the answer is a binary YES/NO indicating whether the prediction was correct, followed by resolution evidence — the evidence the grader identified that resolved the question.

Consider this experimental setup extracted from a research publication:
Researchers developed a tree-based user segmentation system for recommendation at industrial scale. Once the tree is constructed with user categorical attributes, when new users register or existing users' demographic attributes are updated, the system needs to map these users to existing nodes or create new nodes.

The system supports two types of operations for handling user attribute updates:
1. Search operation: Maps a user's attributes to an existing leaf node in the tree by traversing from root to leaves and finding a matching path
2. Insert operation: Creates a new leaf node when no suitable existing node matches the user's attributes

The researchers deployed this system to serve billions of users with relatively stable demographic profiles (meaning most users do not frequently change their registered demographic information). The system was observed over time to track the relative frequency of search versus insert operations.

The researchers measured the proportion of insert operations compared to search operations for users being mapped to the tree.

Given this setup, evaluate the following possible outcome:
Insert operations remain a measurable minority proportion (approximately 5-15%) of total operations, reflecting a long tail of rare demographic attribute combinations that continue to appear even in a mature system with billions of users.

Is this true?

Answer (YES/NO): NO